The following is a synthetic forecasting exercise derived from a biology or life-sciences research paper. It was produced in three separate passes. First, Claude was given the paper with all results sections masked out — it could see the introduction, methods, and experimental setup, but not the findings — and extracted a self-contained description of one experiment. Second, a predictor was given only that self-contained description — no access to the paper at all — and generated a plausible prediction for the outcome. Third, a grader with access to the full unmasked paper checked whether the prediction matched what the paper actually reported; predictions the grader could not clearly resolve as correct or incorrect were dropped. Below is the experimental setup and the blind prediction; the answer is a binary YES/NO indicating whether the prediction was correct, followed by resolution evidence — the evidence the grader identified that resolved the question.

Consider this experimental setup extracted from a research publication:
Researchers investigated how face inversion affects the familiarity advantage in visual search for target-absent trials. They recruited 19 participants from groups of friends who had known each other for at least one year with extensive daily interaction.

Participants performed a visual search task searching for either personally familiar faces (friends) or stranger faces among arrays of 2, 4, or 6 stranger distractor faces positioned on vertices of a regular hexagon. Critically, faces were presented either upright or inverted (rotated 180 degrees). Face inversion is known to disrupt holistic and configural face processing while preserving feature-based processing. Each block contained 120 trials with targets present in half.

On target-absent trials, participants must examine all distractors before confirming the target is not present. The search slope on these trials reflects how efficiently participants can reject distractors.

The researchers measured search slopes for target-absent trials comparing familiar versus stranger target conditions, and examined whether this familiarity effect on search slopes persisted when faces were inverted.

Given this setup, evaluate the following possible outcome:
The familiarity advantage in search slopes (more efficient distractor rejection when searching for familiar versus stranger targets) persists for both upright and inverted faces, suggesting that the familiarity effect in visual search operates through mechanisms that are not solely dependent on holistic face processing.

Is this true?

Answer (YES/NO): YES